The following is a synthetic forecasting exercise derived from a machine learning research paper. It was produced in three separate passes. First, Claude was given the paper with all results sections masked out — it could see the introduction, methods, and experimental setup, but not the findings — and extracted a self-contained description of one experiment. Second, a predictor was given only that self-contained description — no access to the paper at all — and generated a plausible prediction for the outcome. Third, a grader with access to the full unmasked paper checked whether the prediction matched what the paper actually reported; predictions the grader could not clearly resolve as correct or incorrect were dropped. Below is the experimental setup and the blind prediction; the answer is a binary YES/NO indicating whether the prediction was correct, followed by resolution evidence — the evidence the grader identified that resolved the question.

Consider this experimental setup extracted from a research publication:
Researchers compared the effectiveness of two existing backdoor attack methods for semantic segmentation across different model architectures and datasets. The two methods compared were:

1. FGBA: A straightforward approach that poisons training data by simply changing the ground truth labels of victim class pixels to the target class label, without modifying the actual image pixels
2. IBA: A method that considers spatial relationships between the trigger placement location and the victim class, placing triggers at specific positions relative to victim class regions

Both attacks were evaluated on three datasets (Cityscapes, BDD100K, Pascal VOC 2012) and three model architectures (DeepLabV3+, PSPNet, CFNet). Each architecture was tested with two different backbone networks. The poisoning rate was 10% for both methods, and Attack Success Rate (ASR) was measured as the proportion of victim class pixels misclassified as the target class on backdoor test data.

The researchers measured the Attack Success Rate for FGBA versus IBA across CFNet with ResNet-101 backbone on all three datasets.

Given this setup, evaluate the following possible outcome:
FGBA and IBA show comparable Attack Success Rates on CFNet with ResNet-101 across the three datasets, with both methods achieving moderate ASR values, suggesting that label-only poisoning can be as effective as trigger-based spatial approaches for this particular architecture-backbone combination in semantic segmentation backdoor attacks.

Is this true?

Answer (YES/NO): NO